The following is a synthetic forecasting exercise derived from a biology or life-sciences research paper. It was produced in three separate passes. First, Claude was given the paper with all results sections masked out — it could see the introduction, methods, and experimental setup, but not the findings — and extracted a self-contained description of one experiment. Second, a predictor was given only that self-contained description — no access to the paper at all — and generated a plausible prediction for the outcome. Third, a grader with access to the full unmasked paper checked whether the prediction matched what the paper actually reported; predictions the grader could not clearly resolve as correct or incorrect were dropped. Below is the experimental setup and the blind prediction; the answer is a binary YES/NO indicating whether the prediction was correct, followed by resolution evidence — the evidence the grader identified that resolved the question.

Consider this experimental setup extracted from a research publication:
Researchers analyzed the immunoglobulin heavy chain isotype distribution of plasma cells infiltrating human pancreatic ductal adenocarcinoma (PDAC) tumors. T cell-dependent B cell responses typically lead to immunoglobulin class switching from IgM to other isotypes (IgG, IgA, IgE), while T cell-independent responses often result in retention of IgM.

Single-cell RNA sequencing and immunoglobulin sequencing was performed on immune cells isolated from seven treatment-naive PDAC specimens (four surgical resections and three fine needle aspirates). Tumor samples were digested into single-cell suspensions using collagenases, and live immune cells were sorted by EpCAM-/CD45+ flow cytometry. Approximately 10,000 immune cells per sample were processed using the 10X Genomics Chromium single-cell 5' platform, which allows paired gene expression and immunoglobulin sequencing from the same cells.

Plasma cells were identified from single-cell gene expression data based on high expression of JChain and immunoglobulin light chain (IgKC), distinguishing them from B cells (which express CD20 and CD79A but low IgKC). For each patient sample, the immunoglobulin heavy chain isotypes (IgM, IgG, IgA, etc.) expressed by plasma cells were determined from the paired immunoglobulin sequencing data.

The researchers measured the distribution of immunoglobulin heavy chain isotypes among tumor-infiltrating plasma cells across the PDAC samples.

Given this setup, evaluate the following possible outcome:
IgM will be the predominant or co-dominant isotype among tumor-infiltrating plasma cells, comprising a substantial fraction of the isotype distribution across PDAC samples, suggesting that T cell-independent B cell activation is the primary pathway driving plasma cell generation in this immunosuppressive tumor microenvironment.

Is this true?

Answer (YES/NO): NO